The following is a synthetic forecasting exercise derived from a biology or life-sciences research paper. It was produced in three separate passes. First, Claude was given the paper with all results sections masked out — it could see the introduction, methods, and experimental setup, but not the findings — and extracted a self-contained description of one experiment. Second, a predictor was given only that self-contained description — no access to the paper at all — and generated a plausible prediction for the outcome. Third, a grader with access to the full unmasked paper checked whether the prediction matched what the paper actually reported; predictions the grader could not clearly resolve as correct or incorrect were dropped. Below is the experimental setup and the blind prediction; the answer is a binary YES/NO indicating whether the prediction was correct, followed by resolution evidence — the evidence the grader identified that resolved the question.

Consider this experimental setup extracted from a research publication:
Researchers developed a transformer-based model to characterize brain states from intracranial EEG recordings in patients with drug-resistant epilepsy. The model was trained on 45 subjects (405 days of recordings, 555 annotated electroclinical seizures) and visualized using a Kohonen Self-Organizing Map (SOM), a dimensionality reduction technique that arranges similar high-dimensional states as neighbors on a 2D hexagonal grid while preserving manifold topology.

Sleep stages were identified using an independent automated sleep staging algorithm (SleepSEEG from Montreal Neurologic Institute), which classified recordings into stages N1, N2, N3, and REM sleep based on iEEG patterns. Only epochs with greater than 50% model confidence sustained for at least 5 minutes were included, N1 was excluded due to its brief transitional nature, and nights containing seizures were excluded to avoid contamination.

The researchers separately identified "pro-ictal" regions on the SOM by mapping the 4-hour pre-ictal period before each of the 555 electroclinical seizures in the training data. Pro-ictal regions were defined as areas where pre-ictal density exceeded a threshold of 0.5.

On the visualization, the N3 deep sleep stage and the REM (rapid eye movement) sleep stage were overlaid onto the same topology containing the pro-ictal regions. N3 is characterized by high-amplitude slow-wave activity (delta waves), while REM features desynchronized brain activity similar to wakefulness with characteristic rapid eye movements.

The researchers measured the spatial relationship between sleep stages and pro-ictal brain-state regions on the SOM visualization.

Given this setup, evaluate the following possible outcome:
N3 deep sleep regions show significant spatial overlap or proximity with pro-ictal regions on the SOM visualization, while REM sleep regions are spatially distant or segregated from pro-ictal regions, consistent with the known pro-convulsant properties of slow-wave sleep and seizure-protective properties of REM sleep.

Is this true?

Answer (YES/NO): YES